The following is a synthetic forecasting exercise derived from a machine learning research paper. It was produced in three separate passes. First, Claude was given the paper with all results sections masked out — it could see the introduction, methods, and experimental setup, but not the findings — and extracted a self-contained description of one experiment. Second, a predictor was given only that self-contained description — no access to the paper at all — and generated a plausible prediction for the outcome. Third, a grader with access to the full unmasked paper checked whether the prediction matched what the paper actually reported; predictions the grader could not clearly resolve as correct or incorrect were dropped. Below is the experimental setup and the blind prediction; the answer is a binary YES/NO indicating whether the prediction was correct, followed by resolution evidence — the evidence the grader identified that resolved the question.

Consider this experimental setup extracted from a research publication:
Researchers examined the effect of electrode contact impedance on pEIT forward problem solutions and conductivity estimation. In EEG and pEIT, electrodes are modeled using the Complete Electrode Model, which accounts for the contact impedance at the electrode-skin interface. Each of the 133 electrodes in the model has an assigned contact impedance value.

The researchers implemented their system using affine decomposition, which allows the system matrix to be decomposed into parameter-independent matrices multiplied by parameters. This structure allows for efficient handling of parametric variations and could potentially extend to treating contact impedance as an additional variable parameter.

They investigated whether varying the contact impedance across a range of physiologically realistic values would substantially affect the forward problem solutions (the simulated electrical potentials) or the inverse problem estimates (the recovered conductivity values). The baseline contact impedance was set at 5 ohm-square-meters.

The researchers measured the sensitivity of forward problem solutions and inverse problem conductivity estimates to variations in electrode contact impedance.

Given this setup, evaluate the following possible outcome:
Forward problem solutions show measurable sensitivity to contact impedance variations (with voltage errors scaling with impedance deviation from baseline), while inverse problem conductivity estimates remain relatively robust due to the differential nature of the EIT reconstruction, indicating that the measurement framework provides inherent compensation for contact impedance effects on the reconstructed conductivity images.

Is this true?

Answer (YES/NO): NO